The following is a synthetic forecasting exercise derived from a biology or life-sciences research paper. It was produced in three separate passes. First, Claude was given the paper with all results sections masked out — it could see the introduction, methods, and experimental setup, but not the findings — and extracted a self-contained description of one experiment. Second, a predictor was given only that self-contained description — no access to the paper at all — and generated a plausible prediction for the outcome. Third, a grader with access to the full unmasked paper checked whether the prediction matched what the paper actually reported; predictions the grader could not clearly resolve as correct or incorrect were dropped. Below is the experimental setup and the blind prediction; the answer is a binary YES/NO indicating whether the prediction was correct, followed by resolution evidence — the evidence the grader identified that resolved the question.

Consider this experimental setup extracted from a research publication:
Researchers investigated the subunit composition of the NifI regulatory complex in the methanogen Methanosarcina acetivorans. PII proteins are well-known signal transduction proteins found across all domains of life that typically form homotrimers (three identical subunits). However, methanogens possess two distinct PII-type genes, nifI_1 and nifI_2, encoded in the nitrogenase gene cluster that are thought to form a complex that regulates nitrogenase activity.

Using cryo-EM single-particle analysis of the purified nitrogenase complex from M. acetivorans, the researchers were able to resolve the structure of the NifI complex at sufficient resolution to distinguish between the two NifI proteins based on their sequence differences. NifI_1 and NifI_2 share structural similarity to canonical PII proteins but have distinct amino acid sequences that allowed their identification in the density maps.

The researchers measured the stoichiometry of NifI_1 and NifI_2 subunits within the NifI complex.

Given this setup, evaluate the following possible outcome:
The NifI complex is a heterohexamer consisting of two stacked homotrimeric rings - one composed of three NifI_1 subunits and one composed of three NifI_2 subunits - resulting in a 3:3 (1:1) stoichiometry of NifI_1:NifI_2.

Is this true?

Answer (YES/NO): NO